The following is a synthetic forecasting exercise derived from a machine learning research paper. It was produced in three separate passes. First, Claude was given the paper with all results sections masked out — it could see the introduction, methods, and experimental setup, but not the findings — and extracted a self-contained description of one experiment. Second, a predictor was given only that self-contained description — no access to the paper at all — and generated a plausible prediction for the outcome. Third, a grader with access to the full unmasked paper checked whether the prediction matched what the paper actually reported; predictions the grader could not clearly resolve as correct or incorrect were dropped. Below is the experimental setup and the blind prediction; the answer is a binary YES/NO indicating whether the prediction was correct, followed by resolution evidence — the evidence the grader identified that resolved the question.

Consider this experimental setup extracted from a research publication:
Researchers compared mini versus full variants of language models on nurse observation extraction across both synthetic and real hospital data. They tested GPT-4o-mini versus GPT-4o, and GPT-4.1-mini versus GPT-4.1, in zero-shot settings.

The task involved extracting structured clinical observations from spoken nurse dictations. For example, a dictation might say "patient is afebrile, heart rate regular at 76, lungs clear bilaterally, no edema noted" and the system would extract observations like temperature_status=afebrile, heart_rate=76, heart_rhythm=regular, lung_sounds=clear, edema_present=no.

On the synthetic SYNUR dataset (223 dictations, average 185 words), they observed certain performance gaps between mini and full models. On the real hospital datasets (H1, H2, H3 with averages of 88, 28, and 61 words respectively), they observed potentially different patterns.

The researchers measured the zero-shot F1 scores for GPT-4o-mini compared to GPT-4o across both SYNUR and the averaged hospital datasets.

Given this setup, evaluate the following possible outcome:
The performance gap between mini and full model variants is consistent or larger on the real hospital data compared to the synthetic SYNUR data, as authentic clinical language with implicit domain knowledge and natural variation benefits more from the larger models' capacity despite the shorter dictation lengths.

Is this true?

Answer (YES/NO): NO